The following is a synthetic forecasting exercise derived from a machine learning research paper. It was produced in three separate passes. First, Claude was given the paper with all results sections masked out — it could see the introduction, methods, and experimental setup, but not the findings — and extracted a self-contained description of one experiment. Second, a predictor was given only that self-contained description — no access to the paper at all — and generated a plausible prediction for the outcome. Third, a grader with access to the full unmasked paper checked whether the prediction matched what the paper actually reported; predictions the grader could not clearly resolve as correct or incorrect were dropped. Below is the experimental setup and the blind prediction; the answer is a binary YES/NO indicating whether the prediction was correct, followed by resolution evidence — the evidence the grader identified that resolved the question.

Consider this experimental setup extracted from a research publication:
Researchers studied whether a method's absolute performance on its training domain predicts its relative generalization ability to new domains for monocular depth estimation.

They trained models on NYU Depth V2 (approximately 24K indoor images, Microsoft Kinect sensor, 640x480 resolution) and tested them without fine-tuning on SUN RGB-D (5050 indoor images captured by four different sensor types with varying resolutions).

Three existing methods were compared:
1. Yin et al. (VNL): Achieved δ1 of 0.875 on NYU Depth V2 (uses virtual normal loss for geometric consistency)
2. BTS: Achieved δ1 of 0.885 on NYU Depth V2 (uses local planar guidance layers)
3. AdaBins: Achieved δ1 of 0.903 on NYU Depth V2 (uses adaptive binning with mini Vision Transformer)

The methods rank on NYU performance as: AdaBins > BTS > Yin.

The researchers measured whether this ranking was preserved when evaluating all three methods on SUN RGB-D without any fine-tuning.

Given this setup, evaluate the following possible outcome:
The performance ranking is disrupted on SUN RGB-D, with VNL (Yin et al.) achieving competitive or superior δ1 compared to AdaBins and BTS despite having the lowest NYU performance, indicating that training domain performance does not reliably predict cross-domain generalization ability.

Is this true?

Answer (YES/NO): NO